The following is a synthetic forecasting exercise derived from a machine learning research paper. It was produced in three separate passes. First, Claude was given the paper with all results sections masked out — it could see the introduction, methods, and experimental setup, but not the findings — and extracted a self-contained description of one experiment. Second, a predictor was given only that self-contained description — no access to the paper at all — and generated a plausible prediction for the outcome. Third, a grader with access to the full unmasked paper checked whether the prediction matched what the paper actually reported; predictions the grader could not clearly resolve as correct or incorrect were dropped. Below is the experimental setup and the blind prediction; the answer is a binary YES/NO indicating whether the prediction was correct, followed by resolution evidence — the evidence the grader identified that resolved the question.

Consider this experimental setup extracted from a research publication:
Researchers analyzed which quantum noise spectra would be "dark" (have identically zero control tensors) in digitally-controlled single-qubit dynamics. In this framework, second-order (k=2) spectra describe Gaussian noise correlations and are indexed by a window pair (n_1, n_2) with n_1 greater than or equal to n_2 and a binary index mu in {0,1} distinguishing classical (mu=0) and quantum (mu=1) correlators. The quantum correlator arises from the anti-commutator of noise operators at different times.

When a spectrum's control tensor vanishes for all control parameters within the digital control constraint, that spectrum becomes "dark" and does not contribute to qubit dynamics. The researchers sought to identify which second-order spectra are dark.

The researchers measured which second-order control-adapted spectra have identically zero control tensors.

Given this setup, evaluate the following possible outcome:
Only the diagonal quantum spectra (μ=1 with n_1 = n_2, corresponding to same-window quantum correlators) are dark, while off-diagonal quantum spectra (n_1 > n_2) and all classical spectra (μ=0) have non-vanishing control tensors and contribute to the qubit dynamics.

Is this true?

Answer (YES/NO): YES